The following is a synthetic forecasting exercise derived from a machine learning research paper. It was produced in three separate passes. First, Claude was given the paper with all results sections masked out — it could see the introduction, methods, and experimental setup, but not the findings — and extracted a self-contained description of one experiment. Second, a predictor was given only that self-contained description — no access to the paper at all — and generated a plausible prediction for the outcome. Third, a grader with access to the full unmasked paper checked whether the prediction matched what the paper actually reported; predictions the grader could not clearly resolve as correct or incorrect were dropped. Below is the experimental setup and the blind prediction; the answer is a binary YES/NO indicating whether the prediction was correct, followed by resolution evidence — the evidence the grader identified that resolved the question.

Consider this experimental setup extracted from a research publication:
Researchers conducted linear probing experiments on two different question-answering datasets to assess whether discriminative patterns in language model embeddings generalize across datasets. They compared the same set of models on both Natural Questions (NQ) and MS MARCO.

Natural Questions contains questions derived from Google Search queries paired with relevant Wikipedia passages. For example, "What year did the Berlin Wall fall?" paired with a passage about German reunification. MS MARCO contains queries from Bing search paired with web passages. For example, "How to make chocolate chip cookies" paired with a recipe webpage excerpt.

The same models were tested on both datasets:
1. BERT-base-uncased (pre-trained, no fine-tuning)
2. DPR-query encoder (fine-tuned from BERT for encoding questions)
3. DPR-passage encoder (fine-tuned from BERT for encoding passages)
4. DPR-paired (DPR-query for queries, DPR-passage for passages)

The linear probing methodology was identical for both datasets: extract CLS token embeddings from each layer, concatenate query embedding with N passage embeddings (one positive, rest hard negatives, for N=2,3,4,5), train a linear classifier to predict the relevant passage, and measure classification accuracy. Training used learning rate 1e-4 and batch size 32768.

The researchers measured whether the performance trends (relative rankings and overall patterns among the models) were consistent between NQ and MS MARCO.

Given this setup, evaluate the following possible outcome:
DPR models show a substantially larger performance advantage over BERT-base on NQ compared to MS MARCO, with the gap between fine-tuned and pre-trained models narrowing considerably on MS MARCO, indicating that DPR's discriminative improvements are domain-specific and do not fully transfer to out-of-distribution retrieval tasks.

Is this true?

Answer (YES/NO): NO